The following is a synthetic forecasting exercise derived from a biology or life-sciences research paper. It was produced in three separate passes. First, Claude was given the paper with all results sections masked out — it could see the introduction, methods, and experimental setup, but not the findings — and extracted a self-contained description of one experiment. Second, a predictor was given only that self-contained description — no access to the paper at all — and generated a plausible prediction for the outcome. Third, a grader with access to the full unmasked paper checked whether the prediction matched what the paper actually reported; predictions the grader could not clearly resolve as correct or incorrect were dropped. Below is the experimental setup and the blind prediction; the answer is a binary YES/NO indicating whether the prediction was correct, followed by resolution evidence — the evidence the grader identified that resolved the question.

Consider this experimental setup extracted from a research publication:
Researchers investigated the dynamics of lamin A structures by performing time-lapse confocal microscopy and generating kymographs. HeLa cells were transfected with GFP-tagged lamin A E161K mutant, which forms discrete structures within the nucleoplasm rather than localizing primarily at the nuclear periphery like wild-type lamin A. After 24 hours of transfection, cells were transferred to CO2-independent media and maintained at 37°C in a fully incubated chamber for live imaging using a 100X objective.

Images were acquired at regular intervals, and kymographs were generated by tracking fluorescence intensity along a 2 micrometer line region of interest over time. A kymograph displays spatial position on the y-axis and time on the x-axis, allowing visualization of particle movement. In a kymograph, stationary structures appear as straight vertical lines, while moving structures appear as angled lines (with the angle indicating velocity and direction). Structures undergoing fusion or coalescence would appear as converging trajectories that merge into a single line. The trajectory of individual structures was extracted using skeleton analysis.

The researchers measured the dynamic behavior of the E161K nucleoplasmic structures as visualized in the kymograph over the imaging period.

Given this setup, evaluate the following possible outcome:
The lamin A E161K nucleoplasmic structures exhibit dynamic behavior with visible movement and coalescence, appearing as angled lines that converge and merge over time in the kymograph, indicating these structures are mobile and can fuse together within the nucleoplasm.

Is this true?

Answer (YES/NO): YES